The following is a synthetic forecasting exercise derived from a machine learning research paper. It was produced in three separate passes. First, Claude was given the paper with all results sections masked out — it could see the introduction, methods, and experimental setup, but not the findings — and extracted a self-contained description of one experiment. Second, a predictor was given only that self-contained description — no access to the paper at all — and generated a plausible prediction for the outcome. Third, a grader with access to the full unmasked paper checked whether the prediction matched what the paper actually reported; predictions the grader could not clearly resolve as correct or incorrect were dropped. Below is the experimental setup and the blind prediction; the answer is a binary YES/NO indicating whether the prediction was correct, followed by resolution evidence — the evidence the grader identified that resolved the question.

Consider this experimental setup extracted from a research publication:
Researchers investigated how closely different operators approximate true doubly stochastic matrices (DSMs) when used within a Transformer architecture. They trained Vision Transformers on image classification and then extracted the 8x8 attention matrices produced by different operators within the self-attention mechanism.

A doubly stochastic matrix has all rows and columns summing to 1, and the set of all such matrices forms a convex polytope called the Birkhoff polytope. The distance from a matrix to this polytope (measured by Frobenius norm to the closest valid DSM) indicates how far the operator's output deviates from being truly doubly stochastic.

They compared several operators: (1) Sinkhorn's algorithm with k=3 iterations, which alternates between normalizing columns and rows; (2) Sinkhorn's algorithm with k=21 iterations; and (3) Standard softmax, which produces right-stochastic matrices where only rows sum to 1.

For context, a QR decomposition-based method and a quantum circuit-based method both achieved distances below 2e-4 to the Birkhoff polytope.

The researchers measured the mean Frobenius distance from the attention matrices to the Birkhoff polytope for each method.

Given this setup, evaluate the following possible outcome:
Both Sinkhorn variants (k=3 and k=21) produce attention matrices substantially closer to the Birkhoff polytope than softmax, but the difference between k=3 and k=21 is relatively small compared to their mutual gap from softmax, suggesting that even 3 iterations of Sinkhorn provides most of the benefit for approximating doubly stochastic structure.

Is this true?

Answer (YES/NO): NO